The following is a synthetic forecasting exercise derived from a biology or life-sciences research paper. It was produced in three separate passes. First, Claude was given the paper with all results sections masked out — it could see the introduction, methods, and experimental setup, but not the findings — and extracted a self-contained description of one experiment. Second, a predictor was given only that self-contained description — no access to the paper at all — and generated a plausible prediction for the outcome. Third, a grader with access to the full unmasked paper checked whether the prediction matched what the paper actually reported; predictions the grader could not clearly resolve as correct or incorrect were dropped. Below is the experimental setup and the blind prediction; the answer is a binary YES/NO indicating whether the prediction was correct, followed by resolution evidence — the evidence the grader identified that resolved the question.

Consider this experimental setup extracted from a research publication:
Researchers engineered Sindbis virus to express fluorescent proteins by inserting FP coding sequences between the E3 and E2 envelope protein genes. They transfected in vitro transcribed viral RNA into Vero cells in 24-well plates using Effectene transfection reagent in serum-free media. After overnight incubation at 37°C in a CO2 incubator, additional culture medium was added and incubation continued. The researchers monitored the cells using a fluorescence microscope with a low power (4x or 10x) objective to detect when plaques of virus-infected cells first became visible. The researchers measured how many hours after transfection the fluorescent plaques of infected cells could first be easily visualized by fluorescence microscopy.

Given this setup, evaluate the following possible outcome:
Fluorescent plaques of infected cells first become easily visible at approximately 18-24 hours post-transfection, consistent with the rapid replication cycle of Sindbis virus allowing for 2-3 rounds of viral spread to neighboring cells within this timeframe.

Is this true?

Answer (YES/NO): NO